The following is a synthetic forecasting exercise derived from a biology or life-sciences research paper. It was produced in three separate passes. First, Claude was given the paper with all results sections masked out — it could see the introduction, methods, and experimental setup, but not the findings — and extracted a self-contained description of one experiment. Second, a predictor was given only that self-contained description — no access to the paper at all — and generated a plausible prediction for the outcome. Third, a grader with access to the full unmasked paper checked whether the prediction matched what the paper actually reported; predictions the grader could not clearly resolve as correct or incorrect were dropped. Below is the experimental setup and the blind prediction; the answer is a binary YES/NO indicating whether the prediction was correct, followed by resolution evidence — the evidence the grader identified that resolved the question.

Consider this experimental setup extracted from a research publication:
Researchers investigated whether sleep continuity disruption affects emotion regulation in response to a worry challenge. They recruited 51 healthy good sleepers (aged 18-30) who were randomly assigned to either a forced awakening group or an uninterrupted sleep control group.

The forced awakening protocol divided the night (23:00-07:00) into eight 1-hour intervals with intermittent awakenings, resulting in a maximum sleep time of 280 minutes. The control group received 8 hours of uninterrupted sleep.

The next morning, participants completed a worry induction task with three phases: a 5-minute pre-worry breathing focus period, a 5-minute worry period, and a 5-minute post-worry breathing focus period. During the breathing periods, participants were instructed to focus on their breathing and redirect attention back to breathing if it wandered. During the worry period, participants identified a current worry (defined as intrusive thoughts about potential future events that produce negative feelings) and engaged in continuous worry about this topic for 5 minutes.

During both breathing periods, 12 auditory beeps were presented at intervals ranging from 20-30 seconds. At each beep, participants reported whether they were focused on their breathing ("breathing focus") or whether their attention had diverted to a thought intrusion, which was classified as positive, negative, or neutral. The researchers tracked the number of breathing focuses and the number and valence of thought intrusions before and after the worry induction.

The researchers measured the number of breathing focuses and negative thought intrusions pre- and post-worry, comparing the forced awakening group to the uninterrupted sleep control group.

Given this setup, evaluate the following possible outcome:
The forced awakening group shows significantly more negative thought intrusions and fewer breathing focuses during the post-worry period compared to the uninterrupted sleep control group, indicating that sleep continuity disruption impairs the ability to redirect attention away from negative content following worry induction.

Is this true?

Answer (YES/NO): NO